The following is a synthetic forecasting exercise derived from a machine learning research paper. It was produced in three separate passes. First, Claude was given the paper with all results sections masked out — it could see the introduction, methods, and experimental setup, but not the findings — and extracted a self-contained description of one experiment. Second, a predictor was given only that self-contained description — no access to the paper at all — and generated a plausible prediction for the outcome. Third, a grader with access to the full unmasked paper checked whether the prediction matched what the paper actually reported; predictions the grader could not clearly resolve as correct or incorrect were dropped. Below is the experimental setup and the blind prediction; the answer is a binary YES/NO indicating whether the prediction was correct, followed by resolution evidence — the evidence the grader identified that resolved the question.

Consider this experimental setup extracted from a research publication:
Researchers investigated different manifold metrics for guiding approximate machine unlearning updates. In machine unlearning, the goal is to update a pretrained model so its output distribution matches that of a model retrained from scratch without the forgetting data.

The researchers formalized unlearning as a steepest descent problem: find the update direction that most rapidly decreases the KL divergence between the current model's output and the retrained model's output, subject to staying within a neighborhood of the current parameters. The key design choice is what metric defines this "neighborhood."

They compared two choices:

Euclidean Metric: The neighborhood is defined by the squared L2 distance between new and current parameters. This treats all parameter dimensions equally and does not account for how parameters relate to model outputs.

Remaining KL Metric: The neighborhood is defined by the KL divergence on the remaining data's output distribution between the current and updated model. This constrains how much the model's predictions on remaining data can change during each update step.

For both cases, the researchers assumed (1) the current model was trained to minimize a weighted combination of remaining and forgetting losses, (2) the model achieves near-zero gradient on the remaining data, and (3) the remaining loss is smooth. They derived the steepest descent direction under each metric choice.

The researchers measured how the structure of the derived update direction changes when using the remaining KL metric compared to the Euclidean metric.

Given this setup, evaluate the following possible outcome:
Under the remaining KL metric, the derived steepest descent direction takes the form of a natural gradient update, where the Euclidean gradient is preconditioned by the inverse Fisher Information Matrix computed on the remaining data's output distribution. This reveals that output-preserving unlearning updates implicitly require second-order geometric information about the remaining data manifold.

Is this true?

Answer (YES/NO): YES